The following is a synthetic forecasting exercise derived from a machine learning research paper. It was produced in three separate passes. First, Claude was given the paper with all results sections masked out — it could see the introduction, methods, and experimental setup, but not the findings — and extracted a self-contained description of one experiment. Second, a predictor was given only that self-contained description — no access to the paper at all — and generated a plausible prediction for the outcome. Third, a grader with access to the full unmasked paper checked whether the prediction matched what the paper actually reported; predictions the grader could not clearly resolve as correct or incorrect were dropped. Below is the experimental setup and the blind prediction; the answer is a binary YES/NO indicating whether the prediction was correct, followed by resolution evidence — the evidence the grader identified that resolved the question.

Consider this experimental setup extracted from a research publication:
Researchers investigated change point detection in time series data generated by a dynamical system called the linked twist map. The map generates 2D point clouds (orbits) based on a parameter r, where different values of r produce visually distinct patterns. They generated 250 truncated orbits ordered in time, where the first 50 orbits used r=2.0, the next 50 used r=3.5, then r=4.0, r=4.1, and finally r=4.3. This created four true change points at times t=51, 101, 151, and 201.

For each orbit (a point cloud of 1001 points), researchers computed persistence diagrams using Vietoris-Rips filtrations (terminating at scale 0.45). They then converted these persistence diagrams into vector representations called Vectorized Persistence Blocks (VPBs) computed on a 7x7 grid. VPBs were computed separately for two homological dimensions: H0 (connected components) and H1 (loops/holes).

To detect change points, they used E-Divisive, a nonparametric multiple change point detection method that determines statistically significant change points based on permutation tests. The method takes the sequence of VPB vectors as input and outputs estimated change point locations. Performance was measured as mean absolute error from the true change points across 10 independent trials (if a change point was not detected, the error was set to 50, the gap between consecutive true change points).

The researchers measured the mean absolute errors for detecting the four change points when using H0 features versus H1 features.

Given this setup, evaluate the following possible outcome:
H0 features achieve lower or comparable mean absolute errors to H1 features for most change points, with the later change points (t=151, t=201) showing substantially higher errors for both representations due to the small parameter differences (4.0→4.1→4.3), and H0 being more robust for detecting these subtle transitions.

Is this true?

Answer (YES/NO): NO